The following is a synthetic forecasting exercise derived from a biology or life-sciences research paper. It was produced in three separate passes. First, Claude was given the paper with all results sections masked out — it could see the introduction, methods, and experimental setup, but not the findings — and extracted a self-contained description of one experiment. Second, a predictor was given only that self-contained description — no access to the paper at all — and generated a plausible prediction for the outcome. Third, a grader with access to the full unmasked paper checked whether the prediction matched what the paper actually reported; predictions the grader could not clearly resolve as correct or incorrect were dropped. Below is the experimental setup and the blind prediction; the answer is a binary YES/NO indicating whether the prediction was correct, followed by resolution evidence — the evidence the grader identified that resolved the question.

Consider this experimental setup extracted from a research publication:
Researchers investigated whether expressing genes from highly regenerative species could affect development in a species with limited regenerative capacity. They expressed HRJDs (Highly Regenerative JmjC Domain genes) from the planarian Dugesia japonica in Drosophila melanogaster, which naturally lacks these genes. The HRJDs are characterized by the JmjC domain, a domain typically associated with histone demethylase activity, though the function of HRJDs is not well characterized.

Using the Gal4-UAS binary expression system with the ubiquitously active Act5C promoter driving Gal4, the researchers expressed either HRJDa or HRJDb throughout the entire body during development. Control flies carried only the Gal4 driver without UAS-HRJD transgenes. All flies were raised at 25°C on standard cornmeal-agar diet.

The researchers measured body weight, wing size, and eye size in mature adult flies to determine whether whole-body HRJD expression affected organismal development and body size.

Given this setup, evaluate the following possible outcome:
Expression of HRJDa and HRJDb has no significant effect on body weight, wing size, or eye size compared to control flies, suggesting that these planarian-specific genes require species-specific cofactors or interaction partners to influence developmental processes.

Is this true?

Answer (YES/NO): YES